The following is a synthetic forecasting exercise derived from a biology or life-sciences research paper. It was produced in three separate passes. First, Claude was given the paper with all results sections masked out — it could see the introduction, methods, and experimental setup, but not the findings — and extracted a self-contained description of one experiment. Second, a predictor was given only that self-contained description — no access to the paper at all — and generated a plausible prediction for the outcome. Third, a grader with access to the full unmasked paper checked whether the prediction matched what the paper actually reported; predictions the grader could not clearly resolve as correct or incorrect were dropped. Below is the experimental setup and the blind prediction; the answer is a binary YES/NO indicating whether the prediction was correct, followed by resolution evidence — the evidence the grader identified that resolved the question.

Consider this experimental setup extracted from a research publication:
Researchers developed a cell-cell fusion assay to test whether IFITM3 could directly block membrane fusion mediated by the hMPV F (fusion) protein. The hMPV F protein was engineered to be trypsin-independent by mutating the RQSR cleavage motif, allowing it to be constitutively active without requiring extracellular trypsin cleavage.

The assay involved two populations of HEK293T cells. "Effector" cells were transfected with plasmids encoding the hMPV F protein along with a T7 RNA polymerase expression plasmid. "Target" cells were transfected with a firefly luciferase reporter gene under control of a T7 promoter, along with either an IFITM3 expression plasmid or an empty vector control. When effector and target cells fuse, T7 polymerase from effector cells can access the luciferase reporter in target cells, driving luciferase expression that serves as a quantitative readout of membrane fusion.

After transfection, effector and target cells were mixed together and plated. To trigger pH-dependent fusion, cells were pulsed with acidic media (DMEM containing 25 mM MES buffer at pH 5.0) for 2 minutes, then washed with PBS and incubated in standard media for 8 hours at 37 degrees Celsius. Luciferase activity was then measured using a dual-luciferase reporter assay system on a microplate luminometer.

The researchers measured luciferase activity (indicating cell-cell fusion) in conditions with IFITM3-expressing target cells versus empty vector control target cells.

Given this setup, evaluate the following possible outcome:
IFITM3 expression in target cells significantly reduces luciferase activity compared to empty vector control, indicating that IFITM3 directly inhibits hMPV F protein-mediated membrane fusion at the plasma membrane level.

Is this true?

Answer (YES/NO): YES